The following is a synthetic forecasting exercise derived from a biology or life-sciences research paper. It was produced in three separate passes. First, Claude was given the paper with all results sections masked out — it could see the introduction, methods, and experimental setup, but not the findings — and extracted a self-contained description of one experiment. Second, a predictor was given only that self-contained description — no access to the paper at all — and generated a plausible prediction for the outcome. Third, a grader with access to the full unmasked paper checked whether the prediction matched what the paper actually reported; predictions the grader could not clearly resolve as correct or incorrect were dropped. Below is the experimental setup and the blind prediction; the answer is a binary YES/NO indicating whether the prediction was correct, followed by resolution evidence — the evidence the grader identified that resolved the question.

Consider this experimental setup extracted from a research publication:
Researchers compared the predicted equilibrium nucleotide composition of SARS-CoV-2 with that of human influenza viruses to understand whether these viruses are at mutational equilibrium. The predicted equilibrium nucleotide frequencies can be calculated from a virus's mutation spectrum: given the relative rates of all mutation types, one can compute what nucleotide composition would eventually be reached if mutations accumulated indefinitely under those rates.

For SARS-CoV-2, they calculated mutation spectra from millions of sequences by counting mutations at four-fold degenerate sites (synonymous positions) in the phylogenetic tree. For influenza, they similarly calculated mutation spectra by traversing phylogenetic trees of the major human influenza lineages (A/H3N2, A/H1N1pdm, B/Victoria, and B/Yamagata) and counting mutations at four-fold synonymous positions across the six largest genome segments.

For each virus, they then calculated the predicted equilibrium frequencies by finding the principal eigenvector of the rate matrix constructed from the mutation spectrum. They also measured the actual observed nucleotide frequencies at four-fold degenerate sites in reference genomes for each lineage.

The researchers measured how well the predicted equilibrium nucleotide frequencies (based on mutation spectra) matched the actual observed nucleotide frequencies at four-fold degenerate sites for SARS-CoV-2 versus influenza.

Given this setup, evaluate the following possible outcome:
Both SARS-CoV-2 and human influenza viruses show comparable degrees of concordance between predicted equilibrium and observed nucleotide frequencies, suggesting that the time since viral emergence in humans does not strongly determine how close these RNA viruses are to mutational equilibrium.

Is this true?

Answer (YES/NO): NO